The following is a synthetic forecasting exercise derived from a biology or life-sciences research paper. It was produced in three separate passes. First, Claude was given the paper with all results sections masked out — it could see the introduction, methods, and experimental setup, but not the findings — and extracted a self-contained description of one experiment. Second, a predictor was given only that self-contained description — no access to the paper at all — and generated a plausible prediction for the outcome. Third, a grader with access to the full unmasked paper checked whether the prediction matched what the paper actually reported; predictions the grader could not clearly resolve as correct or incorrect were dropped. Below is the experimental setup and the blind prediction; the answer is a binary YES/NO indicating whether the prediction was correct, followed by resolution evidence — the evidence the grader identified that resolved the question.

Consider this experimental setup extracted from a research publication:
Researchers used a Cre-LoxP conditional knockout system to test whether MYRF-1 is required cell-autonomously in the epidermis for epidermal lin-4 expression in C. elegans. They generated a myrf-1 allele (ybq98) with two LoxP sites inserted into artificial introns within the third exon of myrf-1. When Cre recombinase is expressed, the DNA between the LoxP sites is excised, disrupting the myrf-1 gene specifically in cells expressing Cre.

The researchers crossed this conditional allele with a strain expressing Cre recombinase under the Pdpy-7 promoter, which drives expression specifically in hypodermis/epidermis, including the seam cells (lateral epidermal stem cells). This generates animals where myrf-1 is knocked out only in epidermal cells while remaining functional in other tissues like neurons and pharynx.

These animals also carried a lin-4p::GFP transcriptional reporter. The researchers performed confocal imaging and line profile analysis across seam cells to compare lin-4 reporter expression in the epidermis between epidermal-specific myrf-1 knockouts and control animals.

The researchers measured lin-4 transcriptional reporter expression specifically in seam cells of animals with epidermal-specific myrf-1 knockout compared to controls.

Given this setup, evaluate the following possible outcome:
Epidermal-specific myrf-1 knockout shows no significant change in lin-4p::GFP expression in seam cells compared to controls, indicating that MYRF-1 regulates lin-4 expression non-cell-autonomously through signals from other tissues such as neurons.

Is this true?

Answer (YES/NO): NO